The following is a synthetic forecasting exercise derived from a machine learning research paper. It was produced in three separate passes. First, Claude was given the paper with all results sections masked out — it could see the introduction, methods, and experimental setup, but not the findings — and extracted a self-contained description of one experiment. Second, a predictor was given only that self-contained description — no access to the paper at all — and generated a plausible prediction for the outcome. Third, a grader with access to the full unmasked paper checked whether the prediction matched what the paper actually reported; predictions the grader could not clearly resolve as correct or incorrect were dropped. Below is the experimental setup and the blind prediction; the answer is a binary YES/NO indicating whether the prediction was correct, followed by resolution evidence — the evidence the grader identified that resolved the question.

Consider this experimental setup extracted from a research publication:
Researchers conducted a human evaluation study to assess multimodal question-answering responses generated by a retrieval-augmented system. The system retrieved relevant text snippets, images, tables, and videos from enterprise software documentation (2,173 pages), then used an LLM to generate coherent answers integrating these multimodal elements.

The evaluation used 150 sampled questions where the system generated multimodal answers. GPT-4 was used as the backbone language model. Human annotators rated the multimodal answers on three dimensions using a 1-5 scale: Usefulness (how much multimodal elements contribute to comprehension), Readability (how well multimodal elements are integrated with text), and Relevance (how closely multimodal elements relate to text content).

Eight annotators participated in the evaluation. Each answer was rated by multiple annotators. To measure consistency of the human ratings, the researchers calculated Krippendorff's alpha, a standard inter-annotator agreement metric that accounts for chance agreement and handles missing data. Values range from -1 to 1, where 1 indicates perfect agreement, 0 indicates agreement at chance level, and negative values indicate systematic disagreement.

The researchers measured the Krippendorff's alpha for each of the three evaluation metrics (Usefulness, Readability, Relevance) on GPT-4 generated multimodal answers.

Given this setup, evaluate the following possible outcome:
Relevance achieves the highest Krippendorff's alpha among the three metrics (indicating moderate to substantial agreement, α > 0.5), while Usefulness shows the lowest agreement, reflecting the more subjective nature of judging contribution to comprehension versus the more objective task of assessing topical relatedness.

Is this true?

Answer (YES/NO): NO